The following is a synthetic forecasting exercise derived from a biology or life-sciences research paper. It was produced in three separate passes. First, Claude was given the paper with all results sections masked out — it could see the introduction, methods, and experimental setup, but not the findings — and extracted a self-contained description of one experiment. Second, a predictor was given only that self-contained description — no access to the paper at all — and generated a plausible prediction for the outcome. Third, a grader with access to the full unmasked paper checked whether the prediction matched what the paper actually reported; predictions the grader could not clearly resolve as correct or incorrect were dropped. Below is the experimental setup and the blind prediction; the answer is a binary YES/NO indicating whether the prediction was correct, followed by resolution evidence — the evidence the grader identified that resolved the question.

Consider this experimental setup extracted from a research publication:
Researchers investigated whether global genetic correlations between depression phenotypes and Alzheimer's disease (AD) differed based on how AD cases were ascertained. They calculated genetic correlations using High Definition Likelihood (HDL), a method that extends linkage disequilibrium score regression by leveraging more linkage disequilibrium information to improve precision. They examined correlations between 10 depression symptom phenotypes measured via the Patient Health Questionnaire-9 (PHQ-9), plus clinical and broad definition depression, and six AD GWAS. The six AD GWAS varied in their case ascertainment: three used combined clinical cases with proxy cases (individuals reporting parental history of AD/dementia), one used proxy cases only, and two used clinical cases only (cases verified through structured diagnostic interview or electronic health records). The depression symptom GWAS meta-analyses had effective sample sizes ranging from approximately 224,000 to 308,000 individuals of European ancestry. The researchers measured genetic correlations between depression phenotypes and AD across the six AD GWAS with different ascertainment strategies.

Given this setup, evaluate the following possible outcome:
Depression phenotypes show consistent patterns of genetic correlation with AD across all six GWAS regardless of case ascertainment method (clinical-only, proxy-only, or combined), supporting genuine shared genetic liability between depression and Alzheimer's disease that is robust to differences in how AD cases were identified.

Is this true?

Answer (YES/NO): NO